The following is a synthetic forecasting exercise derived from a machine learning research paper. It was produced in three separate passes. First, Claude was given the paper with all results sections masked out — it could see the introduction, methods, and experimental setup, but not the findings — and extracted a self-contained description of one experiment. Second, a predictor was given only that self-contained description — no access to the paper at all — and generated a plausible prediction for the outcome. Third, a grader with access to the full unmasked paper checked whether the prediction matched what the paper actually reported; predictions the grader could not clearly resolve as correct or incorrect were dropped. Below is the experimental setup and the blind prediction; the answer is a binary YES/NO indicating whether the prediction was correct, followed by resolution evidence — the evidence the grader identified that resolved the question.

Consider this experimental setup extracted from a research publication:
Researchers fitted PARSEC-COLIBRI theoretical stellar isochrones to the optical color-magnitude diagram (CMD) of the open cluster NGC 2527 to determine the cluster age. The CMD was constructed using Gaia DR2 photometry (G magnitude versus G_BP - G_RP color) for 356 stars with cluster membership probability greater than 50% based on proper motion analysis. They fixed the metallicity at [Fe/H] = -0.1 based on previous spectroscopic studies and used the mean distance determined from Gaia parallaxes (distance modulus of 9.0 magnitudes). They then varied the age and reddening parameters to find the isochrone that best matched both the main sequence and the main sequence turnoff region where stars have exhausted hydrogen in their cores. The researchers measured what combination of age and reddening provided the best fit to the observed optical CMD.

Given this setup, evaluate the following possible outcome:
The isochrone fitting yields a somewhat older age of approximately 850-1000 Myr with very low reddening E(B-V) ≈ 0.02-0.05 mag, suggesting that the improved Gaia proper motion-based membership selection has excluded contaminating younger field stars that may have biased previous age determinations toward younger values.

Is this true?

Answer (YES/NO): NO